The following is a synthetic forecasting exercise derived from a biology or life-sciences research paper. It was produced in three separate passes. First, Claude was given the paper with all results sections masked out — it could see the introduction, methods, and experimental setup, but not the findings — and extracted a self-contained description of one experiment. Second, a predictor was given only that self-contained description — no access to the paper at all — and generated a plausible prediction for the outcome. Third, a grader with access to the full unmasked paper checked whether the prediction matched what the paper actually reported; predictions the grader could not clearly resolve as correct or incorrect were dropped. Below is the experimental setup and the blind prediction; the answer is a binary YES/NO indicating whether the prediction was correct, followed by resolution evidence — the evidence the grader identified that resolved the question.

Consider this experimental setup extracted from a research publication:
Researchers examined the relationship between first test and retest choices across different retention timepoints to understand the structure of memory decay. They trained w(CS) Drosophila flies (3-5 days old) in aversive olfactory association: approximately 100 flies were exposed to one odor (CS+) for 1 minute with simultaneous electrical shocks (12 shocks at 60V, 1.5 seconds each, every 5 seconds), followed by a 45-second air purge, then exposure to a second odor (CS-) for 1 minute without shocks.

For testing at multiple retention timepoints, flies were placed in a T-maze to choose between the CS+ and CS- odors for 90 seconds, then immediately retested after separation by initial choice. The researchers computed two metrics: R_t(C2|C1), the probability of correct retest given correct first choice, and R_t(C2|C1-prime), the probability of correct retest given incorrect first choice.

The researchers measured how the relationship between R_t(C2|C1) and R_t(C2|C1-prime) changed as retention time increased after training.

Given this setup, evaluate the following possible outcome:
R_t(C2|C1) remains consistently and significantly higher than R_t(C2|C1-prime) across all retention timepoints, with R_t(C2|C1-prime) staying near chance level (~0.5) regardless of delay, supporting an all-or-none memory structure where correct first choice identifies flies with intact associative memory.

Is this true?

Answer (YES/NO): NO